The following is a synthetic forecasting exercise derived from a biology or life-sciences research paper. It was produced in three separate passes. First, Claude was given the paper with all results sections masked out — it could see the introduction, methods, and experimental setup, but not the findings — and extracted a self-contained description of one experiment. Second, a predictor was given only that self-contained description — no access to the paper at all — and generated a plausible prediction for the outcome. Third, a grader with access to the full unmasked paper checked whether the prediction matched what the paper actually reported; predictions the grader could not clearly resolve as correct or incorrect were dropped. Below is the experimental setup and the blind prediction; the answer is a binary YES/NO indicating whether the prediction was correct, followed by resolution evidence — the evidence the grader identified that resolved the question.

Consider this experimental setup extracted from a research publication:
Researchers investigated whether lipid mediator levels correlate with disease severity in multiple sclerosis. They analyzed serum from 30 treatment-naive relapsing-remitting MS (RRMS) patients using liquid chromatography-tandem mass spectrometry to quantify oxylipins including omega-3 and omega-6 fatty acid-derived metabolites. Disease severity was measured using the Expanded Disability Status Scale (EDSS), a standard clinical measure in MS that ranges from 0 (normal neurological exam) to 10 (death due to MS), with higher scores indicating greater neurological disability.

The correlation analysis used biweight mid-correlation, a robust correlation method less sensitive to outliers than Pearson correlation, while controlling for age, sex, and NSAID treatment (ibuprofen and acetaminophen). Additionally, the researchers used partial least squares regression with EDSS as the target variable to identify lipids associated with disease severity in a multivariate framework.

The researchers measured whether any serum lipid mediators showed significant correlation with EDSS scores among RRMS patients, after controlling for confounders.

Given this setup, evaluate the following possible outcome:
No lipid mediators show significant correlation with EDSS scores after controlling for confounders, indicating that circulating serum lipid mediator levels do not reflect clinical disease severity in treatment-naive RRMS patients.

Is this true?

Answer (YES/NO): NO